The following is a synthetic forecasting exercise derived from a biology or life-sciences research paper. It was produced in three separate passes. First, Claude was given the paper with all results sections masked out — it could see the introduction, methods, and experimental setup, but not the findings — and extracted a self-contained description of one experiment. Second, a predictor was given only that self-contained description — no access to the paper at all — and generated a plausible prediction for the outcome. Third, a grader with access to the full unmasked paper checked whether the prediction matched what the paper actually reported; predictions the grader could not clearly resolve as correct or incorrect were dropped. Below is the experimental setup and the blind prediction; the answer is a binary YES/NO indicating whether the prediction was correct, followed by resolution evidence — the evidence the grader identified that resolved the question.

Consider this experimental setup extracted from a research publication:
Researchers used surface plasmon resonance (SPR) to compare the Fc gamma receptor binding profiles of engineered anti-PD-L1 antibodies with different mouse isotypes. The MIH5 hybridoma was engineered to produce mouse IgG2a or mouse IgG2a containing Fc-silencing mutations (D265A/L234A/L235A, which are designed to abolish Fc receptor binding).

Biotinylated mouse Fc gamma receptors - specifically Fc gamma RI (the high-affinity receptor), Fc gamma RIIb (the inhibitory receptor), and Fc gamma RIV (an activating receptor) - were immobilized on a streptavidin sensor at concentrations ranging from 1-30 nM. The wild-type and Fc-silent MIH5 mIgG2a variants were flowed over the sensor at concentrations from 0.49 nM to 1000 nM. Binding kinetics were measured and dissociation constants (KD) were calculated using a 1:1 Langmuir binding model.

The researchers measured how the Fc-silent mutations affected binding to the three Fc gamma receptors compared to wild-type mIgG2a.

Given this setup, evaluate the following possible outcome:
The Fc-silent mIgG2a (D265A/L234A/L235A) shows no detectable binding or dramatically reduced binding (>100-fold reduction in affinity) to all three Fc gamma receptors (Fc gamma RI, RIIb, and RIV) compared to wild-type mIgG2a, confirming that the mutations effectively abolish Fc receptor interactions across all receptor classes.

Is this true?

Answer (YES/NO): YES